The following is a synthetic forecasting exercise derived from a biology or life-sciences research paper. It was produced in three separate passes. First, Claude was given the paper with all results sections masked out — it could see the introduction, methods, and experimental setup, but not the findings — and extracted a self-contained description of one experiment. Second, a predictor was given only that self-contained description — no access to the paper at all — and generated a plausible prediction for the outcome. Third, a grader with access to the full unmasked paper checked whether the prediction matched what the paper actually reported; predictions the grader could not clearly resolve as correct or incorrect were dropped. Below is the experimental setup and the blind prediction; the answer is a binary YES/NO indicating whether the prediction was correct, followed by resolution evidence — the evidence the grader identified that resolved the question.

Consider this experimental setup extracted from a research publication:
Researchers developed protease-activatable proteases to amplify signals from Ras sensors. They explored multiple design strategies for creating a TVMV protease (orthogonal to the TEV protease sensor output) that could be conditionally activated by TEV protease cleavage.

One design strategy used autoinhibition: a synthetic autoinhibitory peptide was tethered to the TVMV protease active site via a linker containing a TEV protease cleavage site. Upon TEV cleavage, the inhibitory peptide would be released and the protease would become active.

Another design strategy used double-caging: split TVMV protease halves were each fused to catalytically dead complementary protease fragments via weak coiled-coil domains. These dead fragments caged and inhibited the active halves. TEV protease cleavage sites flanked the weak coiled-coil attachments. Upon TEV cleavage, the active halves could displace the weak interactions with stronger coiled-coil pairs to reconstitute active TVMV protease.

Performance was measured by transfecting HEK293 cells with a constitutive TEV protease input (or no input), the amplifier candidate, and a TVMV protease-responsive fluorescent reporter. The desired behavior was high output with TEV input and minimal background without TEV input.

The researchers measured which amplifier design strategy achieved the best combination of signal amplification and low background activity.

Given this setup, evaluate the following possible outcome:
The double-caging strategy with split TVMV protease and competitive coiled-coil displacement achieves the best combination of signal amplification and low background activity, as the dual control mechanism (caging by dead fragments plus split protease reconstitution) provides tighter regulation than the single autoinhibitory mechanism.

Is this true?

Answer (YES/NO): YES